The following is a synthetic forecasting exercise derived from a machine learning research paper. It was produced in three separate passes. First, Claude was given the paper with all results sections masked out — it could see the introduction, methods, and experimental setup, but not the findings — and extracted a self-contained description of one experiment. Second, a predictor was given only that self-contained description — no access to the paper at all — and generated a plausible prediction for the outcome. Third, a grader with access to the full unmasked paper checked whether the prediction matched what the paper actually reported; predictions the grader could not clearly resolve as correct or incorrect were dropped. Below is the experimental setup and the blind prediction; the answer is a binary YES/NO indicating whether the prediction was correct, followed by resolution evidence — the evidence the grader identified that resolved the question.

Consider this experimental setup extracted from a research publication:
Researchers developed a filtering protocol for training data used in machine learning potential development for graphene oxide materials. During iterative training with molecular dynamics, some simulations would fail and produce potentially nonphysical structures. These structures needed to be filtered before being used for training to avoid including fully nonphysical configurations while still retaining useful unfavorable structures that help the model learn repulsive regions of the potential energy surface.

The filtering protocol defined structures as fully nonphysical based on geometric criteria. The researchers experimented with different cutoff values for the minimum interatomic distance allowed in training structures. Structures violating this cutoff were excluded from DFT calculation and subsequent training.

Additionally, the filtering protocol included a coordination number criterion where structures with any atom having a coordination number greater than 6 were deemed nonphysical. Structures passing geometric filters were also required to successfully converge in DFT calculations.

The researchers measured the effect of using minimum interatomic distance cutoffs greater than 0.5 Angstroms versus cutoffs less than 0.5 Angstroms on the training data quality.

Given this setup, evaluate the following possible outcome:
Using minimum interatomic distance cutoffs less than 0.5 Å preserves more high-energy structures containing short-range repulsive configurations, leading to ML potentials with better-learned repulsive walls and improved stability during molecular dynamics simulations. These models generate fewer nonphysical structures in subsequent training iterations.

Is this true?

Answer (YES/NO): NO